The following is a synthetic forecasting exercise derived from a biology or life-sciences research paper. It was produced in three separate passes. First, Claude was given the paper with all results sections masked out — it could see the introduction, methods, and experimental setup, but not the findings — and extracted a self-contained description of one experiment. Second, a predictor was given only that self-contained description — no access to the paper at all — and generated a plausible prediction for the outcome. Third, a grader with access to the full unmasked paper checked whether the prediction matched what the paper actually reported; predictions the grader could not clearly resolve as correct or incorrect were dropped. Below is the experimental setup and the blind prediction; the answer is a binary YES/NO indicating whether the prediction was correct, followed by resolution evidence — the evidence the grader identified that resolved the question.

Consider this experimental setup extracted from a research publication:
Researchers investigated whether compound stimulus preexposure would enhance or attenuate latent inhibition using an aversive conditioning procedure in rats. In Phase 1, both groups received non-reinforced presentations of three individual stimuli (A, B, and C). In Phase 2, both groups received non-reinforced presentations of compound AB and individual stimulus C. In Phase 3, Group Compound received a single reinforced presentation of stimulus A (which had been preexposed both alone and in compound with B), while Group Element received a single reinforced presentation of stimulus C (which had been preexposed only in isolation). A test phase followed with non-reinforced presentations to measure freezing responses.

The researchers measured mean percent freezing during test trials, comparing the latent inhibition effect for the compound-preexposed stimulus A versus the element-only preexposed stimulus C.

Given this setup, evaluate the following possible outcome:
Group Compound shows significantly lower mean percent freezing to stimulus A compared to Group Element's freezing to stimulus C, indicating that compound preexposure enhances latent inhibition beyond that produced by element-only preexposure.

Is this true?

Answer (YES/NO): YES